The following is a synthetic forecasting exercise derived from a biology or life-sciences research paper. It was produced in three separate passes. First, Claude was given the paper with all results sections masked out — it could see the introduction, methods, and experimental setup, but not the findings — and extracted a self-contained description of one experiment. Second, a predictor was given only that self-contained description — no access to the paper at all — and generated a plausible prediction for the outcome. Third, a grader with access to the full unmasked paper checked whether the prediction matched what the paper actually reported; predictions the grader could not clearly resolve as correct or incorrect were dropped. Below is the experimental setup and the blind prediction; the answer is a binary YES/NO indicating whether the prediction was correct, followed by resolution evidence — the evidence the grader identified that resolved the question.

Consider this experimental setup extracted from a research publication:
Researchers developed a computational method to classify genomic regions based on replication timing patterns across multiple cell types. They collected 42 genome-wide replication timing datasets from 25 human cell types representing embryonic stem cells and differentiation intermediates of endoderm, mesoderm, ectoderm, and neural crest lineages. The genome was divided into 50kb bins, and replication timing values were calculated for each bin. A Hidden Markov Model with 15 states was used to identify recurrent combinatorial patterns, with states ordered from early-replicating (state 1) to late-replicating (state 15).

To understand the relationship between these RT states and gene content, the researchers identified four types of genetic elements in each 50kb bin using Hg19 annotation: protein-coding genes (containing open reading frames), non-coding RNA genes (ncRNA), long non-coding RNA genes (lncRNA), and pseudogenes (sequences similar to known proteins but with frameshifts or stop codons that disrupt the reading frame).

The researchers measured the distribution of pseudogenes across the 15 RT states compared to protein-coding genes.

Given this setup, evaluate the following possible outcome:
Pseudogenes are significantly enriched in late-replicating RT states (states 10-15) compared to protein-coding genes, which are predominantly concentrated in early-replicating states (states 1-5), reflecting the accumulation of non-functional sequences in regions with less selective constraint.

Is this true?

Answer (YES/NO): NO